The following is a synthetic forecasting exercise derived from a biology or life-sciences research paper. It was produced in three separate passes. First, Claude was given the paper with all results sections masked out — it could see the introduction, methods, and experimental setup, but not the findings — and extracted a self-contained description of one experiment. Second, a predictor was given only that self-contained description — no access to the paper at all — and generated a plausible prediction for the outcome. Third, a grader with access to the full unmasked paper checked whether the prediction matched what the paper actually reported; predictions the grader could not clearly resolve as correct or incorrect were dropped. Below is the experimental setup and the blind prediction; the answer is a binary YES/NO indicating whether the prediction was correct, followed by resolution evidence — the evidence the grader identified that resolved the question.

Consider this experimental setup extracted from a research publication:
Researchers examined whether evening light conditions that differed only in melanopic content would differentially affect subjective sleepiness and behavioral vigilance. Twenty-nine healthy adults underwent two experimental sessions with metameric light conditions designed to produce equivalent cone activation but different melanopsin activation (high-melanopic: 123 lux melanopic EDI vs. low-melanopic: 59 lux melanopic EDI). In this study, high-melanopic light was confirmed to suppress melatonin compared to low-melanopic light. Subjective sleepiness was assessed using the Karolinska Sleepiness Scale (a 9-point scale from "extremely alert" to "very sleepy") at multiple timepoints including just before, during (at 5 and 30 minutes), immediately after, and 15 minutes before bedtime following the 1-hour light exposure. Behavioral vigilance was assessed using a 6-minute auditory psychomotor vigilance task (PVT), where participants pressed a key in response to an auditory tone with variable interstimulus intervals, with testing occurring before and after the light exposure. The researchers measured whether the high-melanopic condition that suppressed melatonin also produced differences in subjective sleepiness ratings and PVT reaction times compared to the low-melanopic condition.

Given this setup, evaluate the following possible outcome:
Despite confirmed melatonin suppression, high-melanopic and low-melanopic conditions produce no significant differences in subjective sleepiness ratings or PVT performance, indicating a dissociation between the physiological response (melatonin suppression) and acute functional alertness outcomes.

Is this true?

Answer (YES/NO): YES